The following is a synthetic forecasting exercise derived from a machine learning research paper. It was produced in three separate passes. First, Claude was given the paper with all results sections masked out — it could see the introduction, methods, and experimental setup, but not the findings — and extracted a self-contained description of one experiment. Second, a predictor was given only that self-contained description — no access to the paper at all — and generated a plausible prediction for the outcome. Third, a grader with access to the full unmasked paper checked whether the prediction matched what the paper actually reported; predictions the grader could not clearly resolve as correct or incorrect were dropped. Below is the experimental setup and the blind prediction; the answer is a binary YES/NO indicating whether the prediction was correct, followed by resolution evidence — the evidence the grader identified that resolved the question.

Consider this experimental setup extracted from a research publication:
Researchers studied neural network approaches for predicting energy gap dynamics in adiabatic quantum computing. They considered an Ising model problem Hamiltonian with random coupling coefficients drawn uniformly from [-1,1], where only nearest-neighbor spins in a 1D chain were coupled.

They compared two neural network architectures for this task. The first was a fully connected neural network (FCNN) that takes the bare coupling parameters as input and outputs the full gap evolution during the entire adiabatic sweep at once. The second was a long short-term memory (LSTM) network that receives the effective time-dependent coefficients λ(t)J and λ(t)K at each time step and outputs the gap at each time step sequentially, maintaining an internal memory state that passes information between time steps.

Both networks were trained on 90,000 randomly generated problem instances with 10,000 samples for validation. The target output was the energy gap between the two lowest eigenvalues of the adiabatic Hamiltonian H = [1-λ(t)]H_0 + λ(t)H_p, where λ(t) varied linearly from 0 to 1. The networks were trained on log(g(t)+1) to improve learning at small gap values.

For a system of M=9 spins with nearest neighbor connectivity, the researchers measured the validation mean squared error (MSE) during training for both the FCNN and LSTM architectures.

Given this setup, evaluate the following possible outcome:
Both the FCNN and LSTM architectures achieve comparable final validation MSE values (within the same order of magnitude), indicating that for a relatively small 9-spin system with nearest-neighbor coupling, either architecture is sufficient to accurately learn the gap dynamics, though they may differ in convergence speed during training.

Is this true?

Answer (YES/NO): NO